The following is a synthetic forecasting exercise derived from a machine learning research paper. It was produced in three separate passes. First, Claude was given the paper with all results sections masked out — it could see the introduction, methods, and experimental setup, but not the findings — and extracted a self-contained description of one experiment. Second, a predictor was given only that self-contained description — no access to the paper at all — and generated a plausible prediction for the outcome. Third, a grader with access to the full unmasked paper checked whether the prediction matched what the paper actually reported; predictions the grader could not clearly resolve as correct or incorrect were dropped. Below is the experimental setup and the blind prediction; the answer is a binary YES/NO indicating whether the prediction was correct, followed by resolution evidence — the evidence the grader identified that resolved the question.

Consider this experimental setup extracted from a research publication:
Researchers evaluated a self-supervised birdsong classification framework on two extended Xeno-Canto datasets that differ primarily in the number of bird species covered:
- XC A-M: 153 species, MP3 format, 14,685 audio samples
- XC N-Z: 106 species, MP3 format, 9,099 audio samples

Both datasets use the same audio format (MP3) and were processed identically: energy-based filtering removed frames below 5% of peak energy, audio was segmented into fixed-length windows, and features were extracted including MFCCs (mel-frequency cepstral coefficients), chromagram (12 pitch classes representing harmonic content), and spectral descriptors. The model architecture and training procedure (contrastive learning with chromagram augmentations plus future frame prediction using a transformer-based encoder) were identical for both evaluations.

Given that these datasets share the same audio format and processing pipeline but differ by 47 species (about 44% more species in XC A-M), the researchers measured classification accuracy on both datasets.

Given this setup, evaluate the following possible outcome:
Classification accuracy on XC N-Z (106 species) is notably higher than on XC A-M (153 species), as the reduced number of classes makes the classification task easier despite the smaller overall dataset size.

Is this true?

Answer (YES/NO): NO